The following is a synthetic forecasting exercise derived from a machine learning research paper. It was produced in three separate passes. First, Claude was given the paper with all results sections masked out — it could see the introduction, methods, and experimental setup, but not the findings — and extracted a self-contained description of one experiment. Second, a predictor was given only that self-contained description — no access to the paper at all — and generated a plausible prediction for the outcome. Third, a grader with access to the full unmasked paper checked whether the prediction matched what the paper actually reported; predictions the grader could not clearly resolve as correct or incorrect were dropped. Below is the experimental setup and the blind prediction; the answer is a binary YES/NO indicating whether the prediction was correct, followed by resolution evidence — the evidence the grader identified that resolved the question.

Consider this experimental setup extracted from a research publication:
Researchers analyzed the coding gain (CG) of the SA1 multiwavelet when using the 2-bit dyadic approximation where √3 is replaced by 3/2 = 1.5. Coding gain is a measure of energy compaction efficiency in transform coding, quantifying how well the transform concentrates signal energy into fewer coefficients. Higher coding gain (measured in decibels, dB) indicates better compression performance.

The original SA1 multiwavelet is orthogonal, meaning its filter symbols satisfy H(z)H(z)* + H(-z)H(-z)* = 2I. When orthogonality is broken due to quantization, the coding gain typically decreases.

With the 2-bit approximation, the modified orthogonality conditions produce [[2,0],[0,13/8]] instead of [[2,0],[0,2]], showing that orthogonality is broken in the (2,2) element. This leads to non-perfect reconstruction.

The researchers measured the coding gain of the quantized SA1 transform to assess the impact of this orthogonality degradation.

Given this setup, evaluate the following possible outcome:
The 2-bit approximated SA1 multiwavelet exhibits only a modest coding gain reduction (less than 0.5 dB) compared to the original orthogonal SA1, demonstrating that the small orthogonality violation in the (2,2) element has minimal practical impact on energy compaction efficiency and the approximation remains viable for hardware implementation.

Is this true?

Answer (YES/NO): NO